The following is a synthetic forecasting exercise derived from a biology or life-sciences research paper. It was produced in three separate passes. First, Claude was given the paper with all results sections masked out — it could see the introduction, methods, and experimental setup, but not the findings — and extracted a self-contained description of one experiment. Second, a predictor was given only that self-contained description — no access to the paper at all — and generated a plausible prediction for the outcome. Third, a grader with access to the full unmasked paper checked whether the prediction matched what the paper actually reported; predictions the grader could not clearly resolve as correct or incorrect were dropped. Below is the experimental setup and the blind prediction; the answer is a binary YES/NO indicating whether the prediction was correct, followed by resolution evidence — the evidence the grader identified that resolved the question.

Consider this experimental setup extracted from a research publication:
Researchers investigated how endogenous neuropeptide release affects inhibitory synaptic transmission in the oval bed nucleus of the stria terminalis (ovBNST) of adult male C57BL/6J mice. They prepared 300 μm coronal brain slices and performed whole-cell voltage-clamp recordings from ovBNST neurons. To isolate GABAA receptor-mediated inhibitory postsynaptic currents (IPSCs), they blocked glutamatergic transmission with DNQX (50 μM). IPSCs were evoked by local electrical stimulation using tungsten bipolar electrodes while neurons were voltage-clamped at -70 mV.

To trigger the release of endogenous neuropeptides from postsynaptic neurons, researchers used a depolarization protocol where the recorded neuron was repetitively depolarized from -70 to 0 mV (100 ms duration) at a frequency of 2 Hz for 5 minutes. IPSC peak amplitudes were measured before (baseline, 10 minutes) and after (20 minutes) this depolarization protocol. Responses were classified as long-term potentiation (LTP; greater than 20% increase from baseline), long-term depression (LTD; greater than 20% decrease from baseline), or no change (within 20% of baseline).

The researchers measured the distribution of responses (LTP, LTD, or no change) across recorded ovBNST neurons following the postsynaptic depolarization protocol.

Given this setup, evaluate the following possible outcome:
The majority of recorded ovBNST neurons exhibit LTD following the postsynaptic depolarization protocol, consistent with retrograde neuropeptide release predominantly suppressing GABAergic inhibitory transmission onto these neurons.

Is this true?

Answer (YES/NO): NO